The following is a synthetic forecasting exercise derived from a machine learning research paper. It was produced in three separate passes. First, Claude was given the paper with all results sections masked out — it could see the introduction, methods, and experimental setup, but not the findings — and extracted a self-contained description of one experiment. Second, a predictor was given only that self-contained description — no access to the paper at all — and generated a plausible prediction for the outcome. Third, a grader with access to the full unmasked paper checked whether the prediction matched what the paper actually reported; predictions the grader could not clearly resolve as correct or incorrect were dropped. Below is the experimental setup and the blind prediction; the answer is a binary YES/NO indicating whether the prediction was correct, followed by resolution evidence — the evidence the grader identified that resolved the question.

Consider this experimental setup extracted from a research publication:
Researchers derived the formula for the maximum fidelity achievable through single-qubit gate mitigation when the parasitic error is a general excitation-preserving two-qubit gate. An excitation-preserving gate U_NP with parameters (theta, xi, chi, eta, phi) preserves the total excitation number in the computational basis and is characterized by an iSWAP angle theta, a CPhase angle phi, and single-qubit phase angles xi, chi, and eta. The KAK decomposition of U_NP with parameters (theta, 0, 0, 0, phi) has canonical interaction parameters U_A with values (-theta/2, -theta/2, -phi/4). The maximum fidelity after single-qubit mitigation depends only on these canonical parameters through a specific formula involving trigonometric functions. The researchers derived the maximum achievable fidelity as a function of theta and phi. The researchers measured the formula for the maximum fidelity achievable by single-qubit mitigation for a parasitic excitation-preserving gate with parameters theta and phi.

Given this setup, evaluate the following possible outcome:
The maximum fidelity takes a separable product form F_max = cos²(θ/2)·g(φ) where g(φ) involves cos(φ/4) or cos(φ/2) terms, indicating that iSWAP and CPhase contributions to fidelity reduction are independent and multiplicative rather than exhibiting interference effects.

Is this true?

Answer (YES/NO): NO